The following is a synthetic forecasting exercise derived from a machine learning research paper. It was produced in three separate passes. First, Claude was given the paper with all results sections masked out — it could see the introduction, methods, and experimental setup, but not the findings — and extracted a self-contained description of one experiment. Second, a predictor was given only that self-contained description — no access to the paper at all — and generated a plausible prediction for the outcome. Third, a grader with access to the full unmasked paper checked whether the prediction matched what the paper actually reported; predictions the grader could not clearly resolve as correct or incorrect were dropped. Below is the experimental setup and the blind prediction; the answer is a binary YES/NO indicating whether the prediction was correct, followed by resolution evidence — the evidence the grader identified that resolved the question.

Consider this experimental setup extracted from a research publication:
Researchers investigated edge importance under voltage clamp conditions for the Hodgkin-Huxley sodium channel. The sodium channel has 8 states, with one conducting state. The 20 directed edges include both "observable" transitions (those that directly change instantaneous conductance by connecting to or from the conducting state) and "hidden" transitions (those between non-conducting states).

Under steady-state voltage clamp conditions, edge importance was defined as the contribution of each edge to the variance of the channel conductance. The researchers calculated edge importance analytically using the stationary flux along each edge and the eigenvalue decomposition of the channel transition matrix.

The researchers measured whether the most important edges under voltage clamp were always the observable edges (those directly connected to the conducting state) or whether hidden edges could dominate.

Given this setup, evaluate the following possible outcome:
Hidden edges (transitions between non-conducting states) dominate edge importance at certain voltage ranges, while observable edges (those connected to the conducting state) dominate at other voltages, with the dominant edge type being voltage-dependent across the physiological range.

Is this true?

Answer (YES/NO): NO